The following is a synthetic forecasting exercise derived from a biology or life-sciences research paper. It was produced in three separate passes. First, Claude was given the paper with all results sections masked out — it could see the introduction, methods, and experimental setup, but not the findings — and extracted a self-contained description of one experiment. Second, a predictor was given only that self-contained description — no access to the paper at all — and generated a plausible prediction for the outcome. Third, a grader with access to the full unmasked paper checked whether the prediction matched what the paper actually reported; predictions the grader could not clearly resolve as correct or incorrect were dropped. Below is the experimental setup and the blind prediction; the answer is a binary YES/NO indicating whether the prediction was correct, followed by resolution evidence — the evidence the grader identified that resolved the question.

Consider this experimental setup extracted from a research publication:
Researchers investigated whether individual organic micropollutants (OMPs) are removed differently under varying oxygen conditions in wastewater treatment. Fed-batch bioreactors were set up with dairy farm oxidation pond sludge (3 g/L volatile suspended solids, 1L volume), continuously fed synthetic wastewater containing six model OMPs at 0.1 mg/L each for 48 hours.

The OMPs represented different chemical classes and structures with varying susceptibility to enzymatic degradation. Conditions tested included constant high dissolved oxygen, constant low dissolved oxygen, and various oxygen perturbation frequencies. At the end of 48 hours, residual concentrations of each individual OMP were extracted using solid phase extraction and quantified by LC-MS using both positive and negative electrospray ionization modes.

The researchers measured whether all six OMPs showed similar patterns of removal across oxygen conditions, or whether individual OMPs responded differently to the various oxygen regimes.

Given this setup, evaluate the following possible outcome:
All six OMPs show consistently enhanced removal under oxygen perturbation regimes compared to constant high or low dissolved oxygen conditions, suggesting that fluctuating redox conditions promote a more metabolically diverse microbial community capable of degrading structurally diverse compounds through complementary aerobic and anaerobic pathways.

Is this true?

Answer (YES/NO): NO